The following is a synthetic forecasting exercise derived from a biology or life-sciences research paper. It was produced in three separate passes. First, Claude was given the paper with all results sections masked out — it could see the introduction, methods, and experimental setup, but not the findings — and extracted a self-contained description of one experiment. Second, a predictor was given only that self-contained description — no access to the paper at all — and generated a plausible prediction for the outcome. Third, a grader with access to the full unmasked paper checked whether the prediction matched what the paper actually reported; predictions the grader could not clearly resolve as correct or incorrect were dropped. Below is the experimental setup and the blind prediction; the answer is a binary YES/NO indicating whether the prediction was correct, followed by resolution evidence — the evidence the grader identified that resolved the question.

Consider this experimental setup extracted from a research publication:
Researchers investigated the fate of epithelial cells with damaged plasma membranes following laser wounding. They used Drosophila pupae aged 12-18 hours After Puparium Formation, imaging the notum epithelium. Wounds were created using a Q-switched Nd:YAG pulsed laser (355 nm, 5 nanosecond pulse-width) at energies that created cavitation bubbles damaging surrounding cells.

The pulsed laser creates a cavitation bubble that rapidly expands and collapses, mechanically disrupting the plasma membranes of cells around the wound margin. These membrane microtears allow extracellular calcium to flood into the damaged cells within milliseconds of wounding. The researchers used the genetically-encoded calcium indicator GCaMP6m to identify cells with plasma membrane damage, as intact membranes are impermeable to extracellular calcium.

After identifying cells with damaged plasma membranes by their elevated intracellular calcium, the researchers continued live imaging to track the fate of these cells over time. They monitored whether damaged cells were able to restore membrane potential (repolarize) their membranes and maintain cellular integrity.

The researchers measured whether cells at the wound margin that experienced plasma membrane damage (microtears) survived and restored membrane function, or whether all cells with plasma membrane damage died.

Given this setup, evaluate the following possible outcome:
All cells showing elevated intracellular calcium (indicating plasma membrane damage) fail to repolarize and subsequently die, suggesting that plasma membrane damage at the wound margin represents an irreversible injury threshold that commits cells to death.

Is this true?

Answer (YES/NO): NO